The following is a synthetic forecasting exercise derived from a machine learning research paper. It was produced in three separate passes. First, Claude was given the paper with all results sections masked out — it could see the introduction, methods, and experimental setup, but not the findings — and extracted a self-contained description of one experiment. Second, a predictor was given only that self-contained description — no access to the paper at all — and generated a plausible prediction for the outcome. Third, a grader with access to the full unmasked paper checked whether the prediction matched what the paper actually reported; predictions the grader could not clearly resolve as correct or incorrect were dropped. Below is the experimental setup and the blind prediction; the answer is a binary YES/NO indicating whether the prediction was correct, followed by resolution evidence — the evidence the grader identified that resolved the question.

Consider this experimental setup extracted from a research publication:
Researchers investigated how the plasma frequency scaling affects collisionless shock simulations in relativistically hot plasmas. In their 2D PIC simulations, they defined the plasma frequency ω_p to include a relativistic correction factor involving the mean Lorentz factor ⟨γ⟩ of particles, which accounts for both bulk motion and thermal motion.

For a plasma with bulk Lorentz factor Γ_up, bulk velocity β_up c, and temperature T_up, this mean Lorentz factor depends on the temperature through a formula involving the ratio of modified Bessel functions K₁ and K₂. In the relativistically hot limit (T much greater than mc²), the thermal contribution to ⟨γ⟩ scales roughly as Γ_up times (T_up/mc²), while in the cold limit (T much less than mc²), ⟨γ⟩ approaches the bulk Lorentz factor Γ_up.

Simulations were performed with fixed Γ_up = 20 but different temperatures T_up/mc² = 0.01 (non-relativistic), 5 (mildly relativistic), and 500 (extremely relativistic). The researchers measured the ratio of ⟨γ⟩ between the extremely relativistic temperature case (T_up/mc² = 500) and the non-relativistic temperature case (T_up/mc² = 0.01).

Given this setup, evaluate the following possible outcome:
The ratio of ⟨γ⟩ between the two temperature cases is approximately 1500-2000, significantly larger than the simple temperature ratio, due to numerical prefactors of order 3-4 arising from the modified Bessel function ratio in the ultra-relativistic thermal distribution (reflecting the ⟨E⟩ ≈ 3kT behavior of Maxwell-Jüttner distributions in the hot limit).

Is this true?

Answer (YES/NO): YES